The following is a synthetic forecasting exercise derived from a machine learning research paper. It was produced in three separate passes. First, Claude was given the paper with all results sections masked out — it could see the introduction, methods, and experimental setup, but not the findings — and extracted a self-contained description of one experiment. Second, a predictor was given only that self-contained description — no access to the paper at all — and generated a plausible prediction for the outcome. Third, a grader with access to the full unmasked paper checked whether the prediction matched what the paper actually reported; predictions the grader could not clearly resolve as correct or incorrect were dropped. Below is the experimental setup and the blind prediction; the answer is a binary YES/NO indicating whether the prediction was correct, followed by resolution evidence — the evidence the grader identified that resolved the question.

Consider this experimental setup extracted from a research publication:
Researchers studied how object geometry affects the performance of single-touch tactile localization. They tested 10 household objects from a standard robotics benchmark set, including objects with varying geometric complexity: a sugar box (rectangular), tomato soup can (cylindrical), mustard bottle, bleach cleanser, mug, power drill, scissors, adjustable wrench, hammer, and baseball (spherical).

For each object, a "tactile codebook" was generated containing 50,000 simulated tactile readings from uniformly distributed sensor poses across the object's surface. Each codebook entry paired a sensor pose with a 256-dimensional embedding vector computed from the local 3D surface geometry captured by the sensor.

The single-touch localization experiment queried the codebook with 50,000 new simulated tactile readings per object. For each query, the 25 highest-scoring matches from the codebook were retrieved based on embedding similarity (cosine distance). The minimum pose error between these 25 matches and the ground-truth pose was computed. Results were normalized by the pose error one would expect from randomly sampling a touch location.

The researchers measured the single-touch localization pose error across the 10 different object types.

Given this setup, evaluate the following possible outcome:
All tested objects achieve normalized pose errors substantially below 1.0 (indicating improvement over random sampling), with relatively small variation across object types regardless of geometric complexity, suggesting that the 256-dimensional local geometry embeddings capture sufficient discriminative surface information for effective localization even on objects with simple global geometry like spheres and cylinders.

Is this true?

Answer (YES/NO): NO